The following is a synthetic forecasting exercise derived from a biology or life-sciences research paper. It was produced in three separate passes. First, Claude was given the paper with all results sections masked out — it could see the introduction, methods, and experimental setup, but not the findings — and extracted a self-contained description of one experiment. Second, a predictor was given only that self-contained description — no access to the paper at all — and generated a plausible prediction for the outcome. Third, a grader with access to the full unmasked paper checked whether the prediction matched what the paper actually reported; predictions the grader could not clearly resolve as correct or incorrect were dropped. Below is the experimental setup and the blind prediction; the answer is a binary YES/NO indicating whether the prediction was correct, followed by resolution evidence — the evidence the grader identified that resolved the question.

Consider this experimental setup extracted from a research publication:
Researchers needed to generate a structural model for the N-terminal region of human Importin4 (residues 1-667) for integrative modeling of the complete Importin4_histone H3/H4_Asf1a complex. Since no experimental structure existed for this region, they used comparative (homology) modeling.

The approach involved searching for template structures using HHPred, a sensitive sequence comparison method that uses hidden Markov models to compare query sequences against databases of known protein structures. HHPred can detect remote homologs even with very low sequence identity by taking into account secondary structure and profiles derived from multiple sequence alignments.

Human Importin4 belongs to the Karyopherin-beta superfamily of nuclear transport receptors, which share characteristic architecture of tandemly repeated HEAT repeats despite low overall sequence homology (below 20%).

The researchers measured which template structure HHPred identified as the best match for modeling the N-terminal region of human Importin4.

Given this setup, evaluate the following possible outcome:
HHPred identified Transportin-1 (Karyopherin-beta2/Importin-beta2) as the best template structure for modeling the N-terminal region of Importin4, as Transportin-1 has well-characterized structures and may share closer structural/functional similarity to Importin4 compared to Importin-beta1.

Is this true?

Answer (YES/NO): NO